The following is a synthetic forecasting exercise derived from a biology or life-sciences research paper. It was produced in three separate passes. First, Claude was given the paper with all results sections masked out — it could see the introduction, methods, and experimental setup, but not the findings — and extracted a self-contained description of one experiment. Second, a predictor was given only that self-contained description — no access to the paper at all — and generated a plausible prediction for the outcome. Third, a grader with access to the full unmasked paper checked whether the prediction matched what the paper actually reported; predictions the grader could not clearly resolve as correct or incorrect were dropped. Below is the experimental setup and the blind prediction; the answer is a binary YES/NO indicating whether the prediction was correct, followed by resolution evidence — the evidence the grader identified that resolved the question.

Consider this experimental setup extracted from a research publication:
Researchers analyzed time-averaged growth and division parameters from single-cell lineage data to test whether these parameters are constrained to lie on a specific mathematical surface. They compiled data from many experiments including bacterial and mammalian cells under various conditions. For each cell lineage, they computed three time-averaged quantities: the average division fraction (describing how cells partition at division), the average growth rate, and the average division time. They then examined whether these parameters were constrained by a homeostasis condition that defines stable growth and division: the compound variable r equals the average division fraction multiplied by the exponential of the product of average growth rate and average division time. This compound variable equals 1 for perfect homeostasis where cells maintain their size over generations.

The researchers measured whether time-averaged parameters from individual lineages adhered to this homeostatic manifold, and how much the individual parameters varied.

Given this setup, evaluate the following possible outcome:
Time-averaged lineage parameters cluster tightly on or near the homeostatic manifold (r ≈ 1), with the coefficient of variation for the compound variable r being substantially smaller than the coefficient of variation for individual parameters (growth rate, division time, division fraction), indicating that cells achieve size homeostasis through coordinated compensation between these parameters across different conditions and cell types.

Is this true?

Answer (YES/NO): YES